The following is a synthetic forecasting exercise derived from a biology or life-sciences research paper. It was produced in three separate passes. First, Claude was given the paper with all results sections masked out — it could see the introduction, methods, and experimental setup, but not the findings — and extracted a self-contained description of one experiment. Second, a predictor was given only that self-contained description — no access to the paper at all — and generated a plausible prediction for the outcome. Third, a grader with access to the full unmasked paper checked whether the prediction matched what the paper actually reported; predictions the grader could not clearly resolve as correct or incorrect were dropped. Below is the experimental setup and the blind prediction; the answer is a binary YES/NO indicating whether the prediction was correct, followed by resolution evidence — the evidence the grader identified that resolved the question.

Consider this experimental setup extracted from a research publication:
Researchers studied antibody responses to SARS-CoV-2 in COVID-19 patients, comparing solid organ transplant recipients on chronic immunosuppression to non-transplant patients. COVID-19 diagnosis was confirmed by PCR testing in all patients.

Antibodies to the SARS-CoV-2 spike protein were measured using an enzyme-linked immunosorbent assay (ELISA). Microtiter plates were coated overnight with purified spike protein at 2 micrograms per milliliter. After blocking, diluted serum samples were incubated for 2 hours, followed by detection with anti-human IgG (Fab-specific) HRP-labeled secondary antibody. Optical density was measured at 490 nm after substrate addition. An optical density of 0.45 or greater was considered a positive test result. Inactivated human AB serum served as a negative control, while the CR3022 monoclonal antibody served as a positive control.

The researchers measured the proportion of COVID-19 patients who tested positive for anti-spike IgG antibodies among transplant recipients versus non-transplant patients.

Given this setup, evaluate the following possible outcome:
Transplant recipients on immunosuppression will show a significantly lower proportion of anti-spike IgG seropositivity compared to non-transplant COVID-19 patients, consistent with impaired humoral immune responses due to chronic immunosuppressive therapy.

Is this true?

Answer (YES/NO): NO